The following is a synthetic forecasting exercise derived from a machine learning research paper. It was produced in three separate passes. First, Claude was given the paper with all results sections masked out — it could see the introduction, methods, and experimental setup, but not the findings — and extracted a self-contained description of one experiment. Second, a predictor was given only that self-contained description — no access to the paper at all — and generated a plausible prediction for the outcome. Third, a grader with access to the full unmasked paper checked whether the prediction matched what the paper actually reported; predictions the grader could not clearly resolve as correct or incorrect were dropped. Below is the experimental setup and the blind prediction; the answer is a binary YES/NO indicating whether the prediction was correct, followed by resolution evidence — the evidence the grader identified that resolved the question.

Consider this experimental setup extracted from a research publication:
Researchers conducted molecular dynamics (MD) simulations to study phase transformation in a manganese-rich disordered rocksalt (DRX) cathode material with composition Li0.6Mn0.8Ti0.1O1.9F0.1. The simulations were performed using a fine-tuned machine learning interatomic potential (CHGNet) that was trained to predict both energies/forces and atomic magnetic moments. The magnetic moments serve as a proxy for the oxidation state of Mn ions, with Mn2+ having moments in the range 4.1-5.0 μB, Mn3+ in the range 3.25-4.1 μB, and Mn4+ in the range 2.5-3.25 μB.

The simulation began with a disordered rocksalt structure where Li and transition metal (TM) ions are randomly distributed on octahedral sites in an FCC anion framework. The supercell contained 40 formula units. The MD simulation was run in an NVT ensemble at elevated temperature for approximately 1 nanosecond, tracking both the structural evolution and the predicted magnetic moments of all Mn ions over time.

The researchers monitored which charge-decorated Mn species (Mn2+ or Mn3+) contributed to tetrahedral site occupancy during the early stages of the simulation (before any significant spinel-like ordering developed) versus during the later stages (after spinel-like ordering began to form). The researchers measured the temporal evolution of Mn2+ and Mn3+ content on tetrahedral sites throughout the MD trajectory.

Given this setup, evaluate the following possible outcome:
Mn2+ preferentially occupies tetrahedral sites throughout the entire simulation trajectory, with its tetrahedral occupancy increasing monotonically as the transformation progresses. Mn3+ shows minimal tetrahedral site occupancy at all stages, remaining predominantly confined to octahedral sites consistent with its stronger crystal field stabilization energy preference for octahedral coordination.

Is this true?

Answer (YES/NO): NO